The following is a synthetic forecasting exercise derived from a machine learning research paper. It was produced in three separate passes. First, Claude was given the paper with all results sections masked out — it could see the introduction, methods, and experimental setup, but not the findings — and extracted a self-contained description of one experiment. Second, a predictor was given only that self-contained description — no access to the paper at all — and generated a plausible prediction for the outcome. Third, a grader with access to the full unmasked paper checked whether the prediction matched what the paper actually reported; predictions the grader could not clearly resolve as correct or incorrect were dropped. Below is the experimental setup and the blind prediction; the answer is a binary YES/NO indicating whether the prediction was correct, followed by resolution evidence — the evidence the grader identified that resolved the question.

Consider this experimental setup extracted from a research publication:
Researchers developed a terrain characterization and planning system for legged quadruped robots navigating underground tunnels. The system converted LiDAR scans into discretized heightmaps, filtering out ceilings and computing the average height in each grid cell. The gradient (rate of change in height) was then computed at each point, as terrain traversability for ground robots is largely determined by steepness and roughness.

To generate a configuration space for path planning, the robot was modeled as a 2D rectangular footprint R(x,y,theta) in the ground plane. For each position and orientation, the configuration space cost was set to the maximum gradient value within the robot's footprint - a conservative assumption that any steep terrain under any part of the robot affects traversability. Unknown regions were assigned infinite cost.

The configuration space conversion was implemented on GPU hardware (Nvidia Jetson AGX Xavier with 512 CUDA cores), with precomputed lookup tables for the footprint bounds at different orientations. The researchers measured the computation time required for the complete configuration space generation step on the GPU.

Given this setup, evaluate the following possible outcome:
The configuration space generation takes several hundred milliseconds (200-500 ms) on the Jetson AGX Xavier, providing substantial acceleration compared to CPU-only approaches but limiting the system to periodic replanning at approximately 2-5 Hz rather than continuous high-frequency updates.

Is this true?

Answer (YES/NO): NO